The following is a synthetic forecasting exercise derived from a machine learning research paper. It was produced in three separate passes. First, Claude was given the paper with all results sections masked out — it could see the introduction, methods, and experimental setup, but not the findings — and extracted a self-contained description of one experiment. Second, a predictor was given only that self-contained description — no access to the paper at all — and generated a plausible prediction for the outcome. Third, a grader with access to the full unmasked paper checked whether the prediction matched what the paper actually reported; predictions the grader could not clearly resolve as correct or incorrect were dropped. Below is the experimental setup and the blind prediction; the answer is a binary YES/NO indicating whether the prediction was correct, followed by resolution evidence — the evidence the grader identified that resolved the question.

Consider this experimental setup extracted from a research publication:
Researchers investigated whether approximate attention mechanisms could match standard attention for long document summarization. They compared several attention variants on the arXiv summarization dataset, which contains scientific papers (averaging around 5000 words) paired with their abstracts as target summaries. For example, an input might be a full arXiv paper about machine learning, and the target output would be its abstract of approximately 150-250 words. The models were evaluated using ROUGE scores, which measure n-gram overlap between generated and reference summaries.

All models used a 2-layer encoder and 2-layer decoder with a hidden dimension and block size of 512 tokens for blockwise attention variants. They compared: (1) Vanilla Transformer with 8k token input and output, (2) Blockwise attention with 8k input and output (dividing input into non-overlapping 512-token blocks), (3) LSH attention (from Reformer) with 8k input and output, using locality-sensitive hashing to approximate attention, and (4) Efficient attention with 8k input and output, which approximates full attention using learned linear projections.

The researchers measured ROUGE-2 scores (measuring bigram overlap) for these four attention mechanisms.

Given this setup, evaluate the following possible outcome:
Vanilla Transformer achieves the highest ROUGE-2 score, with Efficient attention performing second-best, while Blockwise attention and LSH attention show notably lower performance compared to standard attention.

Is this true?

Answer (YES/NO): NO